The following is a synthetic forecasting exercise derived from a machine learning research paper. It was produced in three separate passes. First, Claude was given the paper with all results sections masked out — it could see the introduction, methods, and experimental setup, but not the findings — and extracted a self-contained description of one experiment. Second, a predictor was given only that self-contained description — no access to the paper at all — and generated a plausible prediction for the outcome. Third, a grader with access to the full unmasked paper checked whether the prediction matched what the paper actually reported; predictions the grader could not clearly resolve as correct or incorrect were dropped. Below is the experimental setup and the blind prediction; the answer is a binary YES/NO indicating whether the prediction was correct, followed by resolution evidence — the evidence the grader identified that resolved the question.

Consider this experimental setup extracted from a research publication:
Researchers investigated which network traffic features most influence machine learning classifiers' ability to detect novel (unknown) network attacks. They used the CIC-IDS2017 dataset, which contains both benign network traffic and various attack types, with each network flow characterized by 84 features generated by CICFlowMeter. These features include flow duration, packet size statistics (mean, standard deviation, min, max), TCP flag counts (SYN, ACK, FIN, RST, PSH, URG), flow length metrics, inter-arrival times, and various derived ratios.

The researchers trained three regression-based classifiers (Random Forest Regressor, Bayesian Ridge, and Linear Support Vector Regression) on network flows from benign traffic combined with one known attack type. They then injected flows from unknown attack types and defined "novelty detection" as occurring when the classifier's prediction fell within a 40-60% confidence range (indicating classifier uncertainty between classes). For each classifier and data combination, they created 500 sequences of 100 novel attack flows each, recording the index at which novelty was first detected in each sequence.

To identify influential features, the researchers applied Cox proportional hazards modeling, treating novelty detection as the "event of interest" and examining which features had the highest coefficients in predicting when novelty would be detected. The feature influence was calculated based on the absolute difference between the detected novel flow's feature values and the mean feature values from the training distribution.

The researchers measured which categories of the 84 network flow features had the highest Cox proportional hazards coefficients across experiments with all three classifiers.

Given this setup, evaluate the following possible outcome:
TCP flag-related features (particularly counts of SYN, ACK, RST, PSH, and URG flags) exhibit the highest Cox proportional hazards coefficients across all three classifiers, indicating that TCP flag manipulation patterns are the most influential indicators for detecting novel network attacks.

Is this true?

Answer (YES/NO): NO